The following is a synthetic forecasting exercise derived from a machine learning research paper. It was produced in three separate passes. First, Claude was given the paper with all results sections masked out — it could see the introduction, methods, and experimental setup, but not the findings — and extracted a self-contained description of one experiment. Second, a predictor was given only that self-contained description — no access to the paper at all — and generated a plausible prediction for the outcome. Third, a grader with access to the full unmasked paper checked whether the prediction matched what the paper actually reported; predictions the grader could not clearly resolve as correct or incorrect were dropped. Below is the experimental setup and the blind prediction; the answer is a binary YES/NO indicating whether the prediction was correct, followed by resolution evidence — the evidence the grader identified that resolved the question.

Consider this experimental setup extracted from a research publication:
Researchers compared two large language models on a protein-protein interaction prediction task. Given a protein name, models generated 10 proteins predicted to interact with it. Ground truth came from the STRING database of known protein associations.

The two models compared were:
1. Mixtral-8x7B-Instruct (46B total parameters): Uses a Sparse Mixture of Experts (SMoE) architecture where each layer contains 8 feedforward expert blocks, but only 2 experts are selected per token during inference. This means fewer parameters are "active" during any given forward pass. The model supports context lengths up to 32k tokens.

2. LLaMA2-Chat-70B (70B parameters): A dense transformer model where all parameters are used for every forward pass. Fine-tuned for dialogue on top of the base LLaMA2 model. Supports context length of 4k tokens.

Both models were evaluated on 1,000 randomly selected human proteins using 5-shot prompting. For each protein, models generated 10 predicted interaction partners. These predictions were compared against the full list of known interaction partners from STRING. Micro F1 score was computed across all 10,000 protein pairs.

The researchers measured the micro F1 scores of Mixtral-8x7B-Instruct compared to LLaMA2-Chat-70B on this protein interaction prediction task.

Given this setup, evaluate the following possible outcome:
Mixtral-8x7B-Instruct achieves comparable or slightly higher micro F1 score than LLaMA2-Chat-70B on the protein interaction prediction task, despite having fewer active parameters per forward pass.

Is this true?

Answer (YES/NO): YES